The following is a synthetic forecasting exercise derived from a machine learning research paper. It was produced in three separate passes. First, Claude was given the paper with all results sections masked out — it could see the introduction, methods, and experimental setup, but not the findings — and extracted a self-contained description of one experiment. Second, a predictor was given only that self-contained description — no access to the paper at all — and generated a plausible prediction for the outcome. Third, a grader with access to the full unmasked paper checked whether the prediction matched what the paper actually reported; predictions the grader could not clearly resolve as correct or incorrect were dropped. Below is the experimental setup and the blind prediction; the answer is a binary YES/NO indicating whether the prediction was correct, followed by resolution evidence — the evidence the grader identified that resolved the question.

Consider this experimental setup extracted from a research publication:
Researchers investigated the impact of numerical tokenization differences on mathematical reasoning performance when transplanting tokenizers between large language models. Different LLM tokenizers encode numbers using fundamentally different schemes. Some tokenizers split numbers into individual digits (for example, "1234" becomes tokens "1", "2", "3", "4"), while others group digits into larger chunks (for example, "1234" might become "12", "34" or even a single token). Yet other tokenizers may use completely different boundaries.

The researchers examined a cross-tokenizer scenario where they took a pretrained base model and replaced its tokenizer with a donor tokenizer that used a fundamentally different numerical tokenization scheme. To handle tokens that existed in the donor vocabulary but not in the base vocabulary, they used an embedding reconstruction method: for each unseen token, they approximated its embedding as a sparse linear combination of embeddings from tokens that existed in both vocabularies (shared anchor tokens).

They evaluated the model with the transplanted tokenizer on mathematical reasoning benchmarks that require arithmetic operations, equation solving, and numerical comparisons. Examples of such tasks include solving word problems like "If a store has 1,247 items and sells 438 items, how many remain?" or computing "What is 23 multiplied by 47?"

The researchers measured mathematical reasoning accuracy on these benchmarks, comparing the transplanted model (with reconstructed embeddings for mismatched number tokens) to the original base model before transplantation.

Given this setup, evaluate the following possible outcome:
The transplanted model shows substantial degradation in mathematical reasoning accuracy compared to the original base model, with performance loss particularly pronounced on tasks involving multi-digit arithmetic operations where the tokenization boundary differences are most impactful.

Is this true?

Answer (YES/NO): YES